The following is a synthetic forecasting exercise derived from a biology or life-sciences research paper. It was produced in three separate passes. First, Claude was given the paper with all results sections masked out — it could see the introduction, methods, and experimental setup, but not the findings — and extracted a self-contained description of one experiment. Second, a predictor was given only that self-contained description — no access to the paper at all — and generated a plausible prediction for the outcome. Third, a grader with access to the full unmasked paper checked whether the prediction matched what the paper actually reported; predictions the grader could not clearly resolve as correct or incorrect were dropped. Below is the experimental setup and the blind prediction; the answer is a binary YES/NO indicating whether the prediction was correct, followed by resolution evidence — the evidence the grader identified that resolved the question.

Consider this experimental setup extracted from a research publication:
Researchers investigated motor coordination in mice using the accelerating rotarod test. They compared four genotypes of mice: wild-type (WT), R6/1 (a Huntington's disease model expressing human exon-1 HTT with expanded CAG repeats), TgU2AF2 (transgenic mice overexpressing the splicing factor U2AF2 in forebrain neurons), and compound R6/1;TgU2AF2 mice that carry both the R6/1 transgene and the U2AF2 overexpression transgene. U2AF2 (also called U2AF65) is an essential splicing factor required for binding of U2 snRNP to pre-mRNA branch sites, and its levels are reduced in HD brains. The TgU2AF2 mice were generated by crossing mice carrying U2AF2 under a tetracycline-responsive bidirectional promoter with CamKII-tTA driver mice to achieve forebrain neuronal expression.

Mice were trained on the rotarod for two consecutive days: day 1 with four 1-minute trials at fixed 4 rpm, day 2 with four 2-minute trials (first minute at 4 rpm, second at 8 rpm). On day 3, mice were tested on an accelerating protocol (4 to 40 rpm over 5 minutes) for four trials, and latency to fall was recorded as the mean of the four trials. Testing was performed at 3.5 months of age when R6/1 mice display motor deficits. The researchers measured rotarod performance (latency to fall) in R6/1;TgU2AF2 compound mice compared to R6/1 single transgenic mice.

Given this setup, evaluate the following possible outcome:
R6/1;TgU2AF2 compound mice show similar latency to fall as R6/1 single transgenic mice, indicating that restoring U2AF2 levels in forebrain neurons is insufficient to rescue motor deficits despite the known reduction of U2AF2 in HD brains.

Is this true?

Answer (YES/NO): YES